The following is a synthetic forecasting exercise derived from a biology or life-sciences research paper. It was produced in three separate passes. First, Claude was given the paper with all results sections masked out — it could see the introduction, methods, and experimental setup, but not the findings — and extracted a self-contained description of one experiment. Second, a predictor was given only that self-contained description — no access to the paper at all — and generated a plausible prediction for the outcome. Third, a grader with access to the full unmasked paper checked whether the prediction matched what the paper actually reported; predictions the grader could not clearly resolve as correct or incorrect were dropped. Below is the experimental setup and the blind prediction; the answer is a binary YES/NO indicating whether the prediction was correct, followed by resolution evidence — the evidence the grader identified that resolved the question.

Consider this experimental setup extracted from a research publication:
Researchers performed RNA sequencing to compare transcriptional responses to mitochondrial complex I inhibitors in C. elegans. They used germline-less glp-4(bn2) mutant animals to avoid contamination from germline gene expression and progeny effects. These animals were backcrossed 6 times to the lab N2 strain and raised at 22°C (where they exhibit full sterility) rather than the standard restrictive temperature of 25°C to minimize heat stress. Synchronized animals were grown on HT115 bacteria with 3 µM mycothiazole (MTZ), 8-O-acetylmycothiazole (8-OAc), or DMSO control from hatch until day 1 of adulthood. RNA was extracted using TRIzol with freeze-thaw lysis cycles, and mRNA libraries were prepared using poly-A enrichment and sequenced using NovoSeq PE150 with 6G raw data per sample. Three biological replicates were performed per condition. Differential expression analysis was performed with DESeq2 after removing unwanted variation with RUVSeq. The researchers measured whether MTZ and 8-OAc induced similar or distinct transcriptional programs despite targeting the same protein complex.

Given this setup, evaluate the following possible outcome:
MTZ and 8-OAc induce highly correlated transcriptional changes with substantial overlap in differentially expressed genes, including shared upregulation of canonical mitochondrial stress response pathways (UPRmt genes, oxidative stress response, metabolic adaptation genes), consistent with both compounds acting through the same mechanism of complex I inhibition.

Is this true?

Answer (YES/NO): NO